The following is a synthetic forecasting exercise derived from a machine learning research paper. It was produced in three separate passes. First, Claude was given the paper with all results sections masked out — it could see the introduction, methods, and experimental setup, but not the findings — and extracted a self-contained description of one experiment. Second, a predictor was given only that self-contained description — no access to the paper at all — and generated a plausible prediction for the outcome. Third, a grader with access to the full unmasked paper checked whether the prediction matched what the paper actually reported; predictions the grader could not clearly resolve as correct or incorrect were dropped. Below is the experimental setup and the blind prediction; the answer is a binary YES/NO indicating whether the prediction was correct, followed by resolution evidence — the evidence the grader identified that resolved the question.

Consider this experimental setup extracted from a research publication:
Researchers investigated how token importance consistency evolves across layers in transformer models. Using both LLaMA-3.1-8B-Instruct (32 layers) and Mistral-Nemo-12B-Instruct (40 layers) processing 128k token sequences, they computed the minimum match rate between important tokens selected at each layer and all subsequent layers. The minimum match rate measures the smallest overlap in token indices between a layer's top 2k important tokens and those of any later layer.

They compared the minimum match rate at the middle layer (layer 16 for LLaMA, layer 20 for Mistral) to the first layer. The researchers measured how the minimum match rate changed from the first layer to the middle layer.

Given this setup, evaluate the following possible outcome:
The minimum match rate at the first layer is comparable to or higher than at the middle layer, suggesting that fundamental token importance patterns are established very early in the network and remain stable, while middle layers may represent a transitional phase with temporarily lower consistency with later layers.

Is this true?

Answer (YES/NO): NO